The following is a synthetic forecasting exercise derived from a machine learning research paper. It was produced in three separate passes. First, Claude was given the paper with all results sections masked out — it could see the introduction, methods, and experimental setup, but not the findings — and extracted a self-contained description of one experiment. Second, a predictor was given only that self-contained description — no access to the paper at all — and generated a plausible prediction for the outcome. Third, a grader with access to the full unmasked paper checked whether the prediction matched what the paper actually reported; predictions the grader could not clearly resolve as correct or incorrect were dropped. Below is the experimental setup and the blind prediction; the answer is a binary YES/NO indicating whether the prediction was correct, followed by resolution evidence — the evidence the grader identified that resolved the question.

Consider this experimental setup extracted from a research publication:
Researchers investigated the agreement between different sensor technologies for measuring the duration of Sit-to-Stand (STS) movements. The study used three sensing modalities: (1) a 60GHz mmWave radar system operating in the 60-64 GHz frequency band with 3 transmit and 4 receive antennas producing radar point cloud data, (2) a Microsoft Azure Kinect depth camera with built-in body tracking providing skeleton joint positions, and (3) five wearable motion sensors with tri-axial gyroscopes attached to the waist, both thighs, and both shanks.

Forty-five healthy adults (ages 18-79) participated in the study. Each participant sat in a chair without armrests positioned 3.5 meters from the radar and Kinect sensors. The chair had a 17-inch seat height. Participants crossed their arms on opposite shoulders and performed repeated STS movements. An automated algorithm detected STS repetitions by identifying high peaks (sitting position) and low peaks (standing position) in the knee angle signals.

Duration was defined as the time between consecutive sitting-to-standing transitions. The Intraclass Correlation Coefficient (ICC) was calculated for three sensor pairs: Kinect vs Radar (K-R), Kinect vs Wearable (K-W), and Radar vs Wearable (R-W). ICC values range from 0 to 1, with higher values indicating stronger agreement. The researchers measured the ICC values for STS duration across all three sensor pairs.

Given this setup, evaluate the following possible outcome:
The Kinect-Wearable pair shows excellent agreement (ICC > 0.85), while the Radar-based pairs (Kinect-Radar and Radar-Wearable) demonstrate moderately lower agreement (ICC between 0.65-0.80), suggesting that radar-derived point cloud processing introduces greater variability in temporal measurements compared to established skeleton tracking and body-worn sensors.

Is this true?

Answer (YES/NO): NO